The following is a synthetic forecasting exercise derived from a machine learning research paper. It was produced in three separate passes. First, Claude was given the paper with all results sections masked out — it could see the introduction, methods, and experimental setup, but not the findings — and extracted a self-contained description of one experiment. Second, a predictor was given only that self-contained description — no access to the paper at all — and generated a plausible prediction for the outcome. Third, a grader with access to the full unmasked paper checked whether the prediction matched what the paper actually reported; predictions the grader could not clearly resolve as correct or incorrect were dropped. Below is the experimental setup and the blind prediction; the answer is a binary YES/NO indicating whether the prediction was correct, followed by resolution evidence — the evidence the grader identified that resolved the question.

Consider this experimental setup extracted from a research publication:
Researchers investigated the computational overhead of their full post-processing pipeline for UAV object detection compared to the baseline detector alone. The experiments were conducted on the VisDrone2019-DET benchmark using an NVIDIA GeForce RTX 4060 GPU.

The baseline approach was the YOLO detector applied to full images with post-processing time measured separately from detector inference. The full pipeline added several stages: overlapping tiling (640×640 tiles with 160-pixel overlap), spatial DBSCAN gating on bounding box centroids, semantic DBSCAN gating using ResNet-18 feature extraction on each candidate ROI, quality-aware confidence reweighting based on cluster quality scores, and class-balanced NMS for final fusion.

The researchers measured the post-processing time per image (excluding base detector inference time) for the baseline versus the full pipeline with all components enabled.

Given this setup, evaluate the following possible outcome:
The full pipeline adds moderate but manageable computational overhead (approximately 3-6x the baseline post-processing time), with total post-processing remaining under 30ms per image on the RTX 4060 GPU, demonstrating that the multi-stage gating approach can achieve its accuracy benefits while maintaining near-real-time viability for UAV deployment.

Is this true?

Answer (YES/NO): NO